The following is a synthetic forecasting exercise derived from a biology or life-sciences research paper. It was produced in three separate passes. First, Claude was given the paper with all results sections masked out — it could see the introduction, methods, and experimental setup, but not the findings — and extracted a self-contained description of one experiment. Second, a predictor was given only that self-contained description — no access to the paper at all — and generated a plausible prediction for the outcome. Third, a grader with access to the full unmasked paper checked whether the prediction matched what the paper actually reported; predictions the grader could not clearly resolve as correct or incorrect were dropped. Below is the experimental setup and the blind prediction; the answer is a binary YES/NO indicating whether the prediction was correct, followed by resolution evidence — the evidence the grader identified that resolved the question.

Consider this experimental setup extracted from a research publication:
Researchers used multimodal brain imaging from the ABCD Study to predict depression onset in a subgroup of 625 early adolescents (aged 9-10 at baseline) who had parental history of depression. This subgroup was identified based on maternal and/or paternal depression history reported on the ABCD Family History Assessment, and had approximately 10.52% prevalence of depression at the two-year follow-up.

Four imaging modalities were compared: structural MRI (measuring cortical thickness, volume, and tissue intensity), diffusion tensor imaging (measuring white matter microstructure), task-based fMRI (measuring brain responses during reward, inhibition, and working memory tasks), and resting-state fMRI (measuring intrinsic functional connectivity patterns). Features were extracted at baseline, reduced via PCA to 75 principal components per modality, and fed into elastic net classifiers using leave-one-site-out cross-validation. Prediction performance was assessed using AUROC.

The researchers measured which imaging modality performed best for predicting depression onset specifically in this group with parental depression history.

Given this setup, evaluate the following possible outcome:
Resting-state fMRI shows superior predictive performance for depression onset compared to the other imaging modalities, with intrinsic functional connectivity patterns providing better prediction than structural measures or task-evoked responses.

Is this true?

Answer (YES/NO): YES